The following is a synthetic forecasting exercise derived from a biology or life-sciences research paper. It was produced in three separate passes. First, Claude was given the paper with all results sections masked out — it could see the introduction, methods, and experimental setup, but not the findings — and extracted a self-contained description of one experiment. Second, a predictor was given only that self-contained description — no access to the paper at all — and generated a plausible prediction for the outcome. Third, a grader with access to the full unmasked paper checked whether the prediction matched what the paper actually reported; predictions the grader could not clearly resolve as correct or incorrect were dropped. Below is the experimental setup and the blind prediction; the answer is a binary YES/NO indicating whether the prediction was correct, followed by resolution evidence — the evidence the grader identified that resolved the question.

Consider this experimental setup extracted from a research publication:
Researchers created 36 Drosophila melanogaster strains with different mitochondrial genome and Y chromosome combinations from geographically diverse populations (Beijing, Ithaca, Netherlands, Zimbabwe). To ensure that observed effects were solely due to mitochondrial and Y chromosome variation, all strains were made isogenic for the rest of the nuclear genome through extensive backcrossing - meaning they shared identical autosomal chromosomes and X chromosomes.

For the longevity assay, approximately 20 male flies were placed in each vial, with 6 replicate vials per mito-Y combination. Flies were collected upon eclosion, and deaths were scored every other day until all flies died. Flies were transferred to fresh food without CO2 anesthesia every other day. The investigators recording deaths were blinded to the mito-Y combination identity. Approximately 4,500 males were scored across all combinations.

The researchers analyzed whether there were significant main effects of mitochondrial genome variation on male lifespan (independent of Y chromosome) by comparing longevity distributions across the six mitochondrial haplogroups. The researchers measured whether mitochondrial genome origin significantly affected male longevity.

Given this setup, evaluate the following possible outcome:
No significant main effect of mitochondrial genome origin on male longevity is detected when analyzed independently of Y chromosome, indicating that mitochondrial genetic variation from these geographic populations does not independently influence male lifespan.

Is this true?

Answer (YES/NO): NO